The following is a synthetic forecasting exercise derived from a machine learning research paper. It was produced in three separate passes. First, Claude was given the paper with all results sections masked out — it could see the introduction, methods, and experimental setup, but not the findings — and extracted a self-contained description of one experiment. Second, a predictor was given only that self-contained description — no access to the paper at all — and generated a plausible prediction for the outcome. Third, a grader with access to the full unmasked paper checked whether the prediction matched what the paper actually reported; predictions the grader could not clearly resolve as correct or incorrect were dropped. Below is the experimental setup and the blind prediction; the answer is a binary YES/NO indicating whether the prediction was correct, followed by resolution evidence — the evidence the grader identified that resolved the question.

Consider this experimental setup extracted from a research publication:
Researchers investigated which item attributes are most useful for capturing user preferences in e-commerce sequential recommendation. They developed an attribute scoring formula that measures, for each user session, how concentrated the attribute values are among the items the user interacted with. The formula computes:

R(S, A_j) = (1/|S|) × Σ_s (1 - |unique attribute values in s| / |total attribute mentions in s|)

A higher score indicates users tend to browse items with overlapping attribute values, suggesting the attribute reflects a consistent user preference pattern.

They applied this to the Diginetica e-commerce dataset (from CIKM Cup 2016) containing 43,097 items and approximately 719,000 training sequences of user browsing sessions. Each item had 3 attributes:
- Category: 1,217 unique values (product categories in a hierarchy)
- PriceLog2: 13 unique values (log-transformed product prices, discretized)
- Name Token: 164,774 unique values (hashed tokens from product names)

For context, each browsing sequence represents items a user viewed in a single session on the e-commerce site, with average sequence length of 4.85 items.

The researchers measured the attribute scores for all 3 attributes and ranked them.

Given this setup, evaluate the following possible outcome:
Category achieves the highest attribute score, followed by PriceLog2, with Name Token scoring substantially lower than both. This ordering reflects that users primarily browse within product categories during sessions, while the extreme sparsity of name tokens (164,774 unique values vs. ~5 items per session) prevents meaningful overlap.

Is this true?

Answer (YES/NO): YES